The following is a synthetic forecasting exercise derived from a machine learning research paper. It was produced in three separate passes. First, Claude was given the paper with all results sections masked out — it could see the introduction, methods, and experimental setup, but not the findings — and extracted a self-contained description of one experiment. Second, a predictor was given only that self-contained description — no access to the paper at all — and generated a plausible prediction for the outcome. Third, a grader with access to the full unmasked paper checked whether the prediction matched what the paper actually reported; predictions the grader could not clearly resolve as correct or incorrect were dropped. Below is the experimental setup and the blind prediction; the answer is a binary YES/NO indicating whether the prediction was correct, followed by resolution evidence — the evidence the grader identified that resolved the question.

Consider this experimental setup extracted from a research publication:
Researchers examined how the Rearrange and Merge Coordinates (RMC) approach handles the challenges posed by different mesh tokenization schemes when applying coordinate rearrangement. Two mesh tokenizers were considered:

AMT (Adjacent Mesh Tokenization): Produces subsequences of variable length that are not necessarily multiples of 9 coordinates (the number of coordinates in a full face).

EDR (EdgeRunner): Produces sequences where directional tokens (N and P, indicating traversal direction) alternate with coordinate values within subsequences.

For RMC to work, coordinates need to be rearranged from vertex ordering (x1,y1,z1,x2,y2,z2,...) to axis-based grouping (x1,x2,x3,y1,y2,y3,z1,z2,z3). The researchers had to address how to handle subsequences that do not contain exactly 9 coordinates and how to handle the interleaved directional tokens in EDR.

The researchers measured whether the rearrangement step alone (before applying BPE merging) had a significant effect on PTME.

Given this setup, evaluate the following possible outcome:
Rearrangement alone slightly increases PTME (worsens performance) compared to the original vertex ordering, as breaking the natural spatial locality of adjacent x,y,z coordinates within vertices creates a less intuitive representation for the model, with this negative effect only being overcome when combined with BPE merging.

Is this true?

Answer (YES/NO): NO